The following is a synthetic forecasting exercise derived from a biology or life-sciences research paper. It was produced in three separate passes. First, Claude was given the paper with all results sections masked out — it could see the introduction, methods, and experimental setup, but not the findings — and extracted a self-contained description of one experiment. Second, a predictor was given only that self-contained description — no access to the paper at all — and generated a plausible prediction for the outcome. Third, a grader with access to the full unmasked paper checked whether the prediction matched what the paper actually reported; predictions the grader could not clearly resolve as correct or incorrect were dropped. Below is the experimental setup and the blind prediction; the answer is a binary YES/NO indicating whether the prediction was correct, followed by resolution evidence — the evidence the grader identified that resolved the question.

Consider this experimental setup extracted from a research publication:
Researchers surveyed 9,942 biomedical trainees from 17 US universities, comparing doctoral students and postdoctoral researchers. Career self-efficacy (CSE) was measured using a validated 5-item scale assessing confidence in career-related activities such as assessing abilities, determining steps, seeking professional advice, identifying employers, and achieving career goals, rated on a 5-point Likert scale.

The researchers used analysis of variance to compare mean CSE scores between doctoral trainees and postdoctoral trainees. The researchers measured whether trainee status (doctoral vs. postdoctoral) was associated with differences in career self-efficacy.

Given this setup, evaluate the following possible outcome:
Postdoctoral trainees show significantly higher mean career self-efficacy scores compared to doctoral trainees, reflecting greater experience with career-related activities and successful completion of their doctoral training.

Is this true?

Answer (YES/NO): NO